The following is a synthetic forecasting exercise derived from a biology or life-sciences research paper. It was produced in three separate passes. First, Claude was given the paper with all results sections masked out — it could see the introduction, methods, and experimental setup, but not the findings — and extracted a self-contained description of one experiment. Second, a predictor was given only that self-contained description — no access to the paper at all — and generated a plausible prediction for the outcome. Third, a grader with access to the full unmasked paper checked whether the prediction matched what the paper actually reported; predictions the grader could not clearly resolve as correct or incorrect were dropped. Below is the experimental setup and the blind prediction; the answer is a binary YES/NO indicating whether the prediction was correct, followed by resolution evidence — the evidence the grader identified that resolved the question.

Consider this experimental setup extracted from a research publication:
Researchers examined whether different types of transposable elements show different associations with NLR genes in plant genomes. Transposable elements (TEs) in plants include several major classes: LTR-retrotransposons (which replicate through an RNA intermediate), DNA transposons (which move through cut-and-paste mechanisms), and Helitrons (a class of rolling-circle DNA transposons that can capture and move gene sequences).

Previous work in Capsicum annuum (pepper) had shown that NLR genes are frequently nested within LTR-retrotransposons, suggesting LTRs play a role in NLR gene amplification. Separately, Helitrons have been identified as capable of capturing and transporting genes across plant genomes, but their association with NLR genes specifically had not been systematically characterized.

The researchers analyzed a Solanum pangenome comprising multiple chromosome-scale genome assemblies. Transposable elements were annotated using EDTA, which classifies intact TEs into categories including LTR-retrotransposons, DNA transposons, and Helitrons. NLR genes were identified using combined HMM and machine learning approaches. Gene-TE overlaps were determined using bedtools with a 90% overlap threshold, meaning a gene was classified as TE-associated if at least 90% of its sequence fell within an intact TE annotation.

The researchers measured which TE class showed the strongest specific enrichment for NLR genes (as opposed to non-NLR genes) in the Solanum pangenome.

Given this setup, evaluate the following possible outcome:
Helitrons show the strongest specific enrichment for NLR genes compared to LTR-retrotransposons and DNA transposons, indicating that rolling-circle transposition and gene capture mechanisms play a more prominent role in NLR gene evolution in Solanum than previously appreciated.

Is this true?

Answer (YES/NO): YES